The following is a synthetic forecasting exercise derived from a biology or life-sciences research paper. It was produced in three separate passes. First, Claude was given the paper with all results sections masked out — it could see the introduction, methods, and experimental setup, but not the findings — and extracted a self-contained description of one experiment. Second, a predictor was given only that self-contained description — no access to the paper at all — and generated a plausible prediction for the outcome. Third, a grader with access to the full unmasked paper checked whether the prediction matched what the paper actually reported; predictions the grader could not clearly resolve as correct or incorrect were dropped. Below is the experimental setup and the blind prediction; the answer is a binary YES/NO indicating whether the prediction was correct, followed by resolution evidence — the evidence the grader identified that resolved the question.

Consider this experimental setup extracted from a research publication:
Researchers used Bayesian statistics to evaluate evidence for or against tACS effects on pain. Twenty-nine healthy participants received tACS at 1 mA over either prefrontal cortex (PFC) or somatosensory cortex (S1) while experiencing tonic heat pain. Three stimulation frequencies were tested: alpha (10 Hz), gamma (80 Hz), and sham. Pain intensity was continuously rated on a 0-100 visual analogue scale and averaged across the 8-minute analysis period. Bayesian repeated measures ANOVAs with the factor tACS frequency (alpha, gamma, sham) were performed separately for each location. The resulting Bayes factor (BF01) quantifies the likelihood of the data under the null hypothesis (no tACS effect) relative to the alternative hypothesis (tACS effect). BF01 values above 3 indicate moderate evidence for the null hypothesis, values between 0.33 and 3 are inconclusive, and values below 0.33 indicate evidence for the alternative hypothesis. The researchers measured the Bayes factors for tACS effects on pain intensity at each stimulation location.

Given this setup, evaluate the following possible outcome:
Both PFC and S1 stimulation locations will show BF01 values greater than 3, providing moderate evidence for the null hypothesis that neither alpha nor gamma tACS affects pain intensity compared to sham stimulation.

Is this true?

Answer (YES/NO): NO